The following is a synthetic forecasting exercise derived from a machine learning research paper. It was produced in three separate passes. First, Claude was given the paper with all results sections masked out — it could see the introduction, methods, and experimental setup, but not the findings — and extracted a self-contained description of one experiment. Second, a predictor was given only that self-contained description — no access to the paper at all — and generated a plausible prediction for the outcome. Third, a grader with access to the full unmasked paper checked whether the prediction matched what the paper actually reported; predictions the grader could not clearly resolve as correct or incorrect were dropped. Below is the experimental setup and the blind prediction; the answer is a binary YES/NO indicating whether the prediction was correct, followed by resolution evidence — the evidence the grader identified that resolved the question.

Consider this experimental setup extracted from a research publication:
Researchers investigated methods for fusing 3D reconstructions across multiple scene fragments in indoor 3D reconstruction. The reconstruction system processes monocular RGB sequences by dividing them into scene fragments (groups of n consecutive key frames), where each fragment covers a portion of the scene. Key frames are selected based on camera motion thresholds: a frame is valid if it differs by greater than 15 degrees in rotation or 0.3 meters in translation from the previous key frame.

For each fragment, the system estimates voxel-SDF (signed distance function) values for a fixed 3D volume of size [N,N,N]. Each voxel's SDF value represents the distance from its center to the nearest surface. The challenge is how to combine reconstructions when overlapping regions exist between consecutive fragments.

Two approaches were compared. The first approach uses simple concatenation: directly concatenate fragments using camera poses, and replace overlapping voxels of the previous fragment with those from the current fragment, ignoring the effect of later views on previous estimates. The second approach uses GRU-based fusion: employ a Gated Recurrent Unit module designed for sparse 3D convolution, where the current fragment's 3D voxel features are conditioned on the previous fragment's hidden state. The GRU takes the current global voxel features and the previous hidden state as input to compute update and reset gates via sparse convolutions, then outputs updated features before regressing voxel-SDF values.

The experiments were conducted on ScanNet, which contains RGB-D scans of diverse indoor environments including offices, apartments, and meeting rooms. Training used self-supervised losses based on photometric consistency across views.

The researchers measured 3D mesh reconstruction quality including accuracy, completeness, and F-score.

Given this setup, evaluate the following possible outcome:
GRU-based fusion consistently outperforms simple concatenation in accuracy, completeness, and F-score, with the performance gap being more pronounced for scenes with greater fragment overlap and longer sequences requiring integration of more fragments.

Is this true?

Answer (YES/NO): NO